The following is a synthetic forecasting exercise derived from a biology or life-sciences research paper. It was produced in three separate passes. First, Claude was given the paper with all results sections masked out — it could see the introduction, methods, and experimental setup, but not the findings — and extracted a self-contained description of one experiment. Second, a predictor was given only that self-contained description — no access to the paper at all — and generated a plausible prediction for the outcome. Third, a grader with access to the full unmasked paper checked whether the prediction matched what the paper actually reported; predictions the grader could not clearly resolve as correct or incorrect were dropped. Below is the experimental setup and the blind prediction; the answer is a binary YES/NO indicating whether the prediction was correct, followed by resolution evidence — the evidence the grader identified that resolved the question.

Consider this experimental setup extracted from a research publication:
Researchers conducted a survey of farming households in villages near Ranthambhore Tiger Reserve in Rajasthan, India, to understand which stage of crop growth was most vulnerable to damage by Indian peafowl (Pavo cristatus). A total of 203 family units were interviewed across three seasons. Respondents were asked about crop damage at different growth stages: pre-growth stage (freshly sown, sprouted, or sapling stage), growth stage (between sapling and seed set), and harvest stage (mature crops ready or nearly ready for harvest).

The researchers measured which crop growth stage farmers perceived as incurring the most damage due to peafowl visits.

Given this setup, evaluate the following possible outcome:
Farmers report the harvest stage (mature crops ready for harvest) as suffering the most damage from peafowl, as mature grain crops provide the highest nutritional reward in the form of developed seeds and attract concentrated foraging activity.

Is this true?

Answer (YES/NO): YES